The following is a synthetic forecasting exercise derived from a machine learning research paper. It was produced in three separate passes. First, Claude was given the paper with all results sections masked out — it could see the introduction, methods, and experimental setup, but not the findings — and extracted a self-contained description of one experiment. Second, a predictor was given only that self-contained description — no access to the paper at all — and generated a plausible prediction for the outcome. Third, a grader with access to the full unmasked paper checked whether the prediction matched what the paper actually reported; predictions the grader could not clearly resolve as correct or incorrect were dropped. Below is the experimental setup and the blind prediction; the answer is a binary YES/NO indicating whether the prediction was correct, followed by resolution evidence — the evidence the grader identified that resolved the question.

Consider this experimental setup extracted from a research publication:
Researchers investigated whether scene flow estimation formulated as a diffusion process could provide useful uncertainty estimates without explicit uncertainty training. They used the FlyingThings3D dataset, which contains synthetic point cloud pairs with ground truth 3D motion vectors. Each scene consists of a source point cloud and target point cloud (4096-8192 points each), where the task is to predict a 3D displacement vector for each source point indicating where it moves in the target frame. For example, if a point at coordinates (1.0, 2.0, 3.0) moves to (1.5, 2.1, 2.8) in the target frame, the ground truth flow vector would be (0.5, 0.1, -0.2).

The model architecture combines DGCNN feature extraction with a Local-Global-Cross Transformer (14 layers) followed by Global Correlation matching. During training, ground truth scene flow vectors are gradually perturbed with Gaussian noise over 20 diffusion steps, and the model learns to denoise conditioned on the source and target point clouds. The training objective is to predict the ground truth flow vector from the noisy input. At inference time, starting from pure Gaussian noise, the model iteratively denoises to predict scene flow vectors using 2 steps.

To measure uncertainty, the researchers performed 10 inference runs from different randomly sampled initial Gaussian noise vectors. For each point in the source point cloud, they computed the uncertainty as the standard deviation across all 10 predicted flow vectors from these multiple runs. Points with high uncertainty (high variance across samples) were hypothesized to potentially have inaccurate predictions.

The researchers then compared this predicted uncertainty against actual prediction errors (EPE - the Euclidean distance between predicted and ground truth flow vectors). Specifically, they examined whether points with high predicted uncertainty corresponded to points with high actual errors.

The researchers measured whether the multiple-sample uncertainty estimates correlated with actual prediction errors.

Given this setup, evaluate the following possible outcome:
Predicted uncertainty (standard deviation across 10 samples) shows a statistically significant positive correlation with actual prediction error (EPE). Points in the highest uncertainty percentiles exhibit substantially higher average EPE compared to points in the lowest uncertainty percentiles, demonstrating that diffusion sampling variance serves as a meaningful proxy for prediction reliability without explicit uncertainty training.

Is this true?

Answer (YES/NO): YES